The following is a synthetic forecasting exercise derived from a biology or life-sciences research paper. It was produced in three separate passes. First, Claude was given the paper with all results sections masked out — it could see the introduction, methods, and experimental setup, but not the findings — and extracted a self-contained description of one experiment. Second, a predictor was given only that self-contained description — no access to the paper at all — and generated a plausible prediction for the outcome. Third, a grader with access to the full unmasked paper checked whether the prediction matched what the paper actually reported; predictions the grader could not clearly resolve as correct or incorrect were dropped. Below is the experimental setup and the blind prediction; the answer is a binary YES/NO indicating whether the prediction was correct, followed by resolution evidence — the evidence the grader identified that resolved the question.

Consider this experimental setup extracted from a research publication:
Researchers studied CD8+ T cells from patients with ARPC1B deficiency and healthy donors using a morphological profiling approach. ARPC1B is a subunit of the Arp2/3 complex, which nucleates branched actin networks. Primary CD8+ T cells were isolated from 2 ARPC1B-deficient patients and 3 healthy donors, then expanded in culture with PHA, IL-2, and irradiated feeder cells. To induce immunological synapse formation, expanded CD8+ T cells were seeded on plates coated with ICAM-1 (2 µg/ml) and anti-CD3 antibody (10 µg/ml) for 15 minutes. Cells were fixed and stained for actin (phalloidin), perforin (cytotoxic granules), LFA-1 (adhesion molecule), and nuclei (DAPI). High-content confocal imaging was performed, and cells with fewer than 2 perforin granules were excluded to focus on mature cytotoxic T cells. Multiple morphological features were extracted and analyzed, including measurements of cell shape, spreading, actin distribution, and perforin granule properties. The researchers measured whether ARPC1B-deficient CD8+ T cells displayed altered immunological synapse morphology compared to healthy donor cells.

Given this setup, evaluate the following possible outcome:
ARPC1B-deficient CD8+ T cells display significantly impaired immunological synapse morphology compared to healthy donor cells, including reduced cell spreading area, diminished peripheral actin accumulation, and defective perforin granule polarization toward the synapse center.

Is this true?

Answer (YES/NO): NO